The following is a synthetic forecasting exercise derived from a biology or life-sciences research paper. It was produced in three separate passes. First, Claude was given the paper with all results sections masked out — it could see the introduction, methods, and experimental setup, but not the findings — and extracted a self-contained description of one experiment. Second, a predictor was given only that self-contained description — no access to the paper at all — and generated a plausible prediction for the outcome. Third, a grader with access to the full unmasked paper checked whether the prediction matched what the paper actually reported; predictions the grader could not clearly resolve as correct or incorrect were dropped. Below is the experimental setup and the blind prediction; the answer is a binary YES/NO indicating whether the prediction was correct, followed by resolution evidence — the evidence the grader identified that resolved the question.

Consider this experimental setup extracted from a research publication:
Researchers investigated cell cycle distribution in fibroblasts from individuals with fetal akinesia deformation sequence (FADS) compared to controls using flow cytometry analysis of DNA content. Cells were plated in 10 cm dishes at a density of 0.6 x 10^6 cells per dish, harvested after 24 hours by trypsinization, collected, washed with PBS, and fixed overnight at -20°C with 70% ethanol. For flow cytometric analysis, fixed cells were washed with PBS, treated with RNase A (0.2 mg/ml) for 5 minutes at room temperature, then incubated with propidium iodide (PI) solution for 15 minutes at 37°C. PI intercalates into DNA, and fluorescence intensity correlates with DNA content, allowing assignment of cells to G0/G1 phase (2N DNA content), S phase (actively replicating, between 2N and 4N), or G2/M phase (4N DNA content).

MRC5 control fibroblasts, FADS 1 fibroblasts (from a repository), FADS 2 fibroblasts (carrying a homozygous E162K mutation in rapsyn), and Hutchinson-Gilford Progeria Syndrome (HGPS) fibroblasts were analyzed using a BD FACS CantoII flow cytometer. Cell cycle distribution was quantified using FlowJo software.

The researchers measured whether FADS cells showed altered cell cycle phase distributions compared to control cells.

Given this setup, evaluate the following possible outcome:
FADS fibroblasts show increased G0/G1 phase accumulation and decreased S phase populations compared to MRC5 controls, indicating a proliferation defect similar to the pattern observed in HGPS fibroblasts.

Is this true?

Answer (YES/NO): NO